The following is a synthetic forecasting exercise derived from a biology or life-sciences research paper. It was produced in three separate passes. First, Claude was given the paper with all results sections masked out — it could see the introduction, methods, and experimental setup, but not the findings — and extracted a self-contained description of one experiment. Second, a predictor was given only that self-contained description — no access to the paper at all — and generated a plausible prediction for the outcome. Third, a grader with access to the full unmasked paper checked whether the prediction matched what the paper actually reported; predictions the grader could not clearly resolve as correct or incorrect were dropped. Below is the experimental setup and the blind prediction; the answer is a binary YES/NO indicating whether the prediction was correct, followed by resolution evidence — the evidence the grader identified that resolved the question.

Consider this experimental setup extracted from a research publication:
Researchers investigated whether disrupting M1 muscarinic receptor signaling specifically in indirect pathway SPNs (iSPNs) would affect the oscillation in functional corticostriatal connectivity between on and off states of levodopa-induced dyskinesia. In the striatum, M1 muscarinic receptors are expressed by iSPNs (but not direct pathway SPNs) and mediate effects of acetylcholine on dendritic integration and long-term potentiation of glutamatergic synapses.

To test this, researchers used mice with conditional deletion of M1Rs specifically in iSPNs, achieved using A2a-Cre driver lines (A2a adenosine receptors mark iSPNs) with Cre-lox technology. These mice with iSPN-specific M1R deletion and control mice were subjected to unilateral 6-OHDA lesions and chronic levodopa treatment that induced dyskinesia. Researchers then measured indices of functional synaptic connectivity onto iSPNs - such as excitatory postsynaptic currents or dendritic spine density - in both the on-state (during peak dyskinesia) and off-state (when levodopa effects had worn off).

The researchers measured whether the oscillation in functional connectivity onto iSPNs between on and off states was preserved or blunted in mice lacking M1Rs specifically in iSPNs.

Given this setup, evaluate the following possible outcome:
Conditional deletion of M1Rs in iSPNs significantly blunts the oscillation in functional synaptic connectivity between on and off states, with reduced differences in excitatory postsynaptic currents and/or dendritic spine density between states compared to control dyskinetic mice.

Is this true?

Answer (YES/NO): YES